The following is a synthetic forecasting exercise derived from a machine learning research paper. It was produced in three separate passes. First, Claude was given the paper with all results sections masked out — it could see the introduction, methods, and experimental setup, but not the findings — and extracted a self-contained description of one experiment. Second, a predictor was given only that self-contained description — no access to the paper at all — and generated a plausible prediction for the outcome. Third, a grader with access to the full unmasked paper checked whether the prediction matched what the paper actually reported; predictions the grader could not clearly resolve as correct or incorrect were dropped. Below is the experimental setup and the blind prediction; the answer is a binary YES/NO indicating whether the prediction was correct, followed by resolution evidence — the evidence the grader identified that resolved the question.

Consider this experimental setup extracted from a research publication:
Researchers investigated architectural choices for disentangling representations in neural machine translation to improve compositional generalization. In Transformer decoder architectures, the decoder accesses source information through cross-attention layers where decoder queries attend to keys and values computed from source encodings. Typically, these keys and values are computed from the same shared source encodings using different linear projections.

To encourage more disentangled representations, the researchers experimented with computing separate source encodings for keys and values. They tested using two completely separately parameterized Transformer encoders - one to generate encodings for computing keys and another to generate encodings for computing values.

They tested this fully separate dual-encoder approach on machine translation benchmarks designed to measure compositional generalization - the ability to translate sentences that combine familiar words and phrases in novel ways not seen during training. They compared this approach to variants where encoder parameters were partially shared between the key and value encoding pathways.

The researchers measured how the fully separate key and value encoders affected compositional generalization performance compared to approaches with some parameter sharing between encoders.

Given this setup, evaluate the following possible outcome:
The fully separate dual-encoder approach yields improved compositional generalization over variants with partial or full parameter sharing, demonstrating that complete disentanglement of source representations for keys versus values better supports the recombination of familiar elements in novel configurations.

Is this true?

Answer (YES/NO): NO